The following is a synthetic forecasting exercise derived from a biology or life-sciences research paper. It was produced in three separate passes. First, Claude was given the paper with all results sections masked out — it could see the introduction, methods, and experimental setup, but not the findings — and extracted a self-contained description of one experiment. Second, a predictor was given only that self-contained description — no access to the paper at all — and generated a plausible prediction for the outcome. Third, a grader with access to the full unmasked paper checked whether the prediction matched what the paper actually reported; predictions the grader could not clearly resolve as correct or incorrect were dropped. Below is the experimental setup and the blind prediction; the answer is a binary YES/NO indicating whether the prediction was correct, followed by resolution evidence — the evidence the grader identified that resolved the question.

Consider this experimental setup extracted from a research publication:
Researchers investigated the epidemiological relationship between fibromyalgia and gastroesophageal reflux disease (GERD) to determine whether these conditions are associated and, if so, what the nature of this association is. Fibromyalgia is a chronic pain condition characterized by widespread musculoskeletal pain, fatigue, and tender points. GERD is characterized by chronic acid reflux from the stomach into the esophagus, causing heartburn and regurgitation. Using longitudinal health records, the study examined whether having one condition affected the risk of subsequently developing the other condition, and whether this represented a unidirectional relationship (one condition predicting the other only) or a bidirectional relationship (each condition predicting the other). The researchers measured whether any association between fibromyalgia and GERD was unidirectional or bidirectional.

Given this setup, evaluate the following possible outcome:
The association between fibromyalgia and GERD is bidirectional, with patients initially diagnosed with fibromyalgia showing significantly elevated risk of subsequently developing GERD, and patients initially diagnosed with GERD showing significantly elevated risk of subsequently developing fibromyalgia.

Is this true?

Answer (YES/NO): YES